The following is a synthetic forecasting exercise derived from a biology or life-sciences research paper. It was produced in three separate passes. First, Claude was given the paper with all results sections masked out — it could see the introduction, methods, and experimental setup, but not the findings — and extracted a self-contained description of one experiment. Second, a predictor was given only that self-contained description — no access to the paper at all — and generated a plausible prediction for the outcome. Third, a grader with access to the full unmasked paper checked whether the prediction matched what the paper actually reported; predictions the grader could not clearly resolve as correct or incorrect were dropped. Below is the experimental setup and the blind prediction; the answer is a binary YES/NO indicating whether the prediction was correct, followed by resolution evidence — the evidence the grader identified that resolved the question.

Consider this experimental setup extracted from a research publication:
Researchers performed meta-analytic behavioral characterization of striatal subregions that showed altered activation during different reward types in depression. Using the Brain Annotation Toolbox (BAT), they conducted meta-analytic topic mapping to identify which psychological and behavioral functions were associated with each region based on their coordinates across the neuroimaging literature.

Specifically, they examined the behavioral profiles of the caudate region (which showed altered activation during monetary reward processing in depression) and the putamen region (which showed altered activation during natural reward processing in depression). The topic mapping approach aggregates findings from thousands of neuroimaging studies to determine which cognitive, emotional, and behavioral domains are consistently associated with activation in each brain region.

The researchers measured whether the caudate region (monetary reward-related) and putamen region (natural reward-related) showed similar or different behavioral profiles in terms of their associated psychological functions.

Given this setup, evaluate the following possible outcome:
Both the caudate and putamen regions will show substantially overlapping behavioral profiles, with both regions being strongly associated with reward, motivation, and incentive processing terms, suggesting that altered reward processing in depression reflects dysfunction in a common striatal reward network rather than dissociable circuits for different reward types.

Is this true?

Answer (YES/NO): NO